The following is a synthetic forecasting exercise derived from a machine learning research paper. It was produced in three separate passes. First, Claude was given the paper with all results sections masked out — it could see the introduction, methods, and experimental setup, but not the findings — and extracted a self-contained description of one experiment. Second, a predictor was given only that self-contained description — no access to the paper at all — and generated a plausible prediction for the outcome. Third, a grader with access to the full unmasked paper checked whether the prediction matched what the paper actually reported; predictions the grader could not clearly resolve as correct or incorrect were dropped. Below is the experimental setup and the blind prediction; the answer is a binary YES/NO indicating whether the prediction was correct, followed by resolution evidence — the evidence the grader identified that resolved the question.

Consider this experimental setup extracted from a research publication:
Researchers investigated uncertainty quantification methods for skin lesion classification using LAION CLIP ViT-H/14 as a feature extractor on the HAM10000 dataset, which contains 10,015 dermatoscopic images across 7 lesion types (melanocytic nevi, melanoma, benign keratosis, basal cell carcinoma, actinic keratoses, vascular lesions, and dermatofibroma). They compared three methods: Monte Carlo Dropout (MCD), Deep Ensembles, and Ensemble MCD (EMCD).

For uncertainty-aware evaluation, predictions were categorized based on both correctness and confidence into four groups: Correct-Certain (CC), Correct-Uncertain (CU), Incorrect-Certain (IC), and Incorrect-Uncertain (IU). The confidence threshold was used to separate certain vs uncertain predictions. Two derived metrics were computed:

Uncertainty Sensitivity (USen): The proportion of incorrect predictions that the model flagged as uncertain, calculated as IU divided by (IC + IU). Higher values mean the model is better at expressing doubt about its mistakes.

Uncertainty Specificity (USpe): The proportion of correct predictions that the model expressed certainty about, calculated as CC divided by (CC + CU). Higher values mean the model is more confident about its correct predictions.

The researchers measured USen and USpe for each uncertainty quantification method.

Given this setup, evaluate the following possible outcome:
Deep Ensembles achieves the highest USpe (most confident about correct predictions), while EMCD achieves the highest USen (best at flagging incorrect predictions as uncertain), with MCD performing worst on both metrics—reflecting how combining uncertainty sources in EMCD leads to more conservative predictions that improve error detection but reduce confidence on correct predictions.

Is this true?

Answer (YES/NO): NO